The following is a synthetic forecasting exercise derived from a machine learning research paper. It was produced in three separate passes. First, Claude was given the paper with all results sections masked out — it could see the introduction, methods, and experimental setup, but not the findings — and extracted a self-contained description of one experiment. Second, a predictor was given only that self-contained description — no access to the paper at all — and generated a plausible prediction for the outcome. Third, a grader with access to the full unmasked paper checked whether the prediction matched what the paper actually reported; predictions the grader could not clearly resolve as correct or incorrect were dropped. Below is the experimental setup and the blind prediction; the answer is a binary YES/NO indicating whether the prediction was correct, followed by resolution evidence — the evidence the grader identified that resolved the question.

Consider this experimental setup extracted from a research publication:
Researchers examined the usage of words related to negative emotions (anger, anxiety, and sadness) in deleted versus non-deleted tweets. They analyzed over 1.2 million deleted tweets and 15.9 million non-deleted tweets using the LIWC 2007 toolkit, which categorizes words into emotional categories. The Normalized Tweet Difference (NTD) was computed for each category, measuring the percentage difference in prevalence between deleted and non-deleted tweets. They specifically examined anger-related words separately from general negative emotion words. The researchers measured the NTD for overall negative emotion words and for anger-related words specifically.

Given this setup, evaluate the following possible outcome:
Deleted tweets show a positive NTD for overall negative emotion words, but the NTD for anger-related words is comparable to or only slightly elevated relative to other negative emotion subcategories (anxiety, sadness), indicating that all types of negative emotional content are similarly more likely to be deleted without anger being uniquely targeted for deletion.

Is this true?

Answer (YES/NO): NO